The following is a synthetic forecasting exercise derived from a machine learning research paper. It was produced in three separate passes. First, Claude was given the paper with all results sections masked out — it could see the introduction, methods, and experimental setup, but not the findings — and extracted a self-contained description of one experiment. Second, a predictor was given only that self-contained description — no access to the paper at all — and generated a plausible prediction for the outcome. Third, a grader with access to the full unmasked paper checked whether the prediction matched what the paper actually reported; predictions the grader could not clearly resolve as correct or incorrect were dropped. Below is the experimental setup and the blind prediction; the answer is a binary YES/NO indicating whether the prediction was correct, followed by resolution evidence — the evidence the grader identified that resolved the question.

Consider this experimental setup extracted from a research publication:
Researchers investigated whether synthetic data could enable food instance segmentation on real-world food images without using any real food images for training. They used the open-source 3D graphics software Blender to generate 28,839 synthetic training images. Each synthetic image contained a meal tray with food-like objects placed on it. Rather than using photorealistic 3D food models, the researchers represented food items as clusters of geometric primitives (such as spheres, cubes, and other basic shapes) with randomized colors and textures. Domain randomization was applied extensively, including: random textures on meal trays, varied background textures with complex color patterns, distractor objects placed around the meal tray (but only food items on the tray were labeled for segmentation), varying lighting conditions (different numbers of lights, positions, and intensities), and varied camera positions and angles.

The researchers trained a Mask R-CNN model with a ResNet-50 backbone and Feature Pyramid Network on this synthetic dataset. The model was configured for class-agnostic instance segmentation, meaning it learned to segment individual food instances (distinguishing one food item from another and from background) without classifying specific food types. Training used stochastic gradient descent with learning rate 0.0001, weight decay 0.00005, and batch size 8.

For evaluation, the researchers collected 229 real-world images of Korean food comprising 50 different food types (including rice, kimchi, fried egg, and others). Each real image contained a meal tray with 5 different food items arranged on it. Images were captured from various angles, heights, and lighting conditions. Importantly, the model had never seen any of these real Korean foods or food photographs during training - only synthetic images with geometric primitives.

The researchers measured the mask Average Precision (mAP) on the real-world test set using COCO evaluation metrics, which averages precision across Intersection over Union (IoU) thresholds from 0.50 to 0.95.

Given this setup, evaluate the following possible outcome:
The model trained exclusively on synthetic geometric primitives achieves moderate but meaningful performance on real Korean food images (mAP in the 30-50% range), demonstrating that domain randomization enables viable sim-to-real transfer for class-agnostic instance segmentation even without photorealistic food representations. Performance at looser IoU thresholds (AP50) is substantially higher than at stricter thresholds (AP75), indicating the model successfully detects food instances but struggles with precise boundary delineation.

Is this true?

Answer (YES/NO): NO